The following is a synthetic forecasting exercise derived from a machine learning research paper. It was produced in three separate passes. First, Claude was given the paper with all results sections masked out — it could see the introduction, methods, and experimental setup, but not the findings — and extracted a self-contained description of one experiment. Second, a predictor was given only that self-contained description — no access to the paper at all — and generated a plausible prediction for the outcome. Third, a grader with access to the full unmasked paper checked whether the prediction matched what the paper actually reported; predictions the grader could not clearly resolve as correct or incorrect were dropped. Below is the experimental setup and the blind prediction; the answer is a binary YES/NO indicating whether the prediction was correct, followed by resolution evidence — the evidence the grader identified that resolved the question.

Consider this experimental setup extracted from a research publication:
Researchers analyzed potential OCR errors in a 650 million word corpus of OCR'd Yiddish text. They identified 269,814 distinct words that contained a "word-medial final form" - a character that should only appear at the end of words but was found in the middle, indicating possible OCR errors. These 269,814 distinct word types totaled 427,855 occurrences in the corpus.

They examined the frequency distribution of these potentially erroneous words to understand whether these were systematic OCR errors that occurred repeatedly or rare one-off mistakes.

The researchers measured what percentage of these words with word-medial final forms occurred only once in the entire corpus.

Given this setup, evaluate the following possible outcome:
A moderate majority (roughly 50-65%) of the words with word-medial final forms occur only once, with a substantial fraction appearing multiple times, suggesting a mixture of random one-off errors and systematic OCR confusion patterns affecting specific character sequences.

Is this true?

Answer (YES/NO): NO